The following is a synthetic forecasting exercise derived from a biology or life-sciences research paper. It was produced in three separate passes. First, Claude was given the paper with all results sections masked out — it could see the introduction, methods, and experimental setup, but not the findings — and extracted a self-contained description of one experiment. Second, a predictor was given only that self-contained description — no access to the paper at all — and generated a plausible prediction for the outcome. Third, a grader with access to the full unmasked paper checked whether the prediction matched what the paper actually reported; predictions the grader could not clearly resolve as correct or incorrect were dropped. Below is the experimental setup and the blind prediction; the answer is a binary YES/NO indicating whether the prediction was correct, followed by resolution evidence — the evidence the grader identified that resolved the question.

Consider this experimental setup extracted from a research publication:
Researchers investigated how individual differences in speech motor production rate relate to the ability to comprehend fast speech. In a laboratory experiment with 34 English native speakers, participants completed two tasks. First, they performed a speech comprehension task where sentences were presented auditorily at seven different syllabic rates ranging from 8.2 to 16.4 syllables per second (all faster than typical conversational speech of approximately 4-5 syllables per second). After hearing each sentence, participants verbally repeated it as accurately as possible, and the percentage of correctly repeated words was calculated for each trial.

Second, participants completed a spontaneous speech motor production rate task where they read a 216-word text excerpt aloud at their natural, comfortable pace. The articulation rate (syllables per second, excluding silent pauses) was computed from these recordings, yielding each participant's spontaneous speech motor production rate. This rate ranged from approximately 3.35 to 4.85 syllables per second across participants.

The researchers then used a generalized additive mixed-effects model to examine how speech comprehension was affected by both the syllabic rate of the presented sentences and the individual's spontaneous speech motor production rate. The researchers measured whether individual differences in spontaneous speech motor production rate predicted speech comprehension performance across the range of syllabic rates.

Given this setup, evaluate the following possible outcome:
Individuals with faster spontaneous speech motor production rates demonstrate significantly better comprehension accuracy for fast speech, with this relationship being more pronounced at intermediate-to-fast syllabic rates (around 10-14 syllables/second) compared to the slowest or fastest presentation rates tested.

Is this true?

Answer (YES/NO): NO